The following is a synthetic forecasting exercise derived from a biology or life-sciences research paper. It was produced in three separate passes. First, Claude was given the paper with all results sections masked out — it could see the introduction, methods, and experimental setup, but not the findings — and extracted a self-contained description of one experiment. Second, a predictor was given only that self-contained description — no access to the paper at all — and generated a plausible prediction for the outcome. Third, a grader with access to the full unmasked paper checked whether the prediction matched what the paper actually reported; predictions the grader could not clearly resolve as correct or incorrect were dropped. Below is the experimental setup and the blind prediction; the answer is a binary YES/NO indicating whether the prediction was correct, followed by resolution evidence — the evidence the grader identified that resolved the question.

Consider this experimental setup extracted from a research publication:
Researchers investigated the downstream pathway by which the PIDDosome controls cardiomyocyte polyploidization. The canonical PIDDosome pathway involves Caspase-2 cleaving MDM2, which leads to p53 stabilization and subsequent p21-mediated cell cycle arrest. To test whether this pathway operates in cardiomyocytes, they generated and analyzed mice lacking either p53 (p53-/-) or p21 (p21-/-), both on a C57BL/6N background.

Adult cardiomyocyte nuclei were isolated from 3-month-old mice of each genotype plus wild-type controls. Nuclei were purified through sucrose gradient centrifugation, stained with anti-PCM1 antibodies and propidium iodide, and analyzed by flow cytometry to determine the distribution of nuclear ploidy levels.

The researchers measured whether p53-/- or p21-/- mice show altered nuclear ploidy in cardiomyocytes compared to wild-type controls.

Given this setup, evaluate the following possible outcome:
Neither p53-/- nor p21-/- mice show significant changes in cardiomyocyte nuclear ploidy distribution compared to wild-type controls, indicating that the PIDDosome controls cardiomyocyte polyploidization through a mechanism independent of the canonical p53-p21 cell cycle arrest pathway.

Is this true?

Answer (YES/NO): NO